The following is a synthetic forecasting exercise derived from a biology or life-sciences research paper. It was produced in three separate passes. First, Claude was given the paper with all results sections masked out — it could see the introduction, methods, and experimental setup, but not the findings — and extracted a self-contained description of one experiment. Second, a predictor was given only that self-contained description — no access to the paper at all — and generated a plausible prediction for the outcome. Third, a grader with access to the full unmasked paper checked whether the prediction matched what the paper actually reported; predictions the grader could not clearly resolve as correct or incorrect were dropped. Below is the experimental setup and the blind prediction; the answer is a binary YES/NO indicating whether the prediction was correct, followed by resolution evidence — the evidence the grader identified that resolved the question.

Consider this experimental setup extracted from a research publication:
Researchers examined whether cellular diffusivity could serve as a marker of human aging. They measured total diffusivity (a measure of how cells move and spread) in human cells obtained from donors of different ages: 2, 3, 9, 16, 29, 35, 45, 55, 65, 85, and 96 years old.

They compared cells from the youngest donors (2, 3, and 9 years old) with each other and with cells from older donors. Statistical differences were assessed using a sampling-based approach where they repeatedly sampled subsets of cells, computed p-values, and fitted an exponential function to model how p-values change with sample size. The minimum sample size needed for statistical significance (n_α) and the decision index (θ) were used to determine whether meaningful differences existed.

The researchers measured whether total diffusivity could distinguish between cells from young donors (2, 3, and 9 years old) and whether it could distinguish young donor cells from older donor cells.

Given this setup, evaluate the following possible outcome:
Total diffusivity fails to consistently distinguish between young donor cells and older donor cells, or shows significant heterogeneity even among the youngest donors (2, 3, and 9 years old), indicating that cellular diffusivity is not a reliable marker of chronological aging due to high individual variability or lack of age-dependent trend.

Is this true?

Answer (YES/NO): NO